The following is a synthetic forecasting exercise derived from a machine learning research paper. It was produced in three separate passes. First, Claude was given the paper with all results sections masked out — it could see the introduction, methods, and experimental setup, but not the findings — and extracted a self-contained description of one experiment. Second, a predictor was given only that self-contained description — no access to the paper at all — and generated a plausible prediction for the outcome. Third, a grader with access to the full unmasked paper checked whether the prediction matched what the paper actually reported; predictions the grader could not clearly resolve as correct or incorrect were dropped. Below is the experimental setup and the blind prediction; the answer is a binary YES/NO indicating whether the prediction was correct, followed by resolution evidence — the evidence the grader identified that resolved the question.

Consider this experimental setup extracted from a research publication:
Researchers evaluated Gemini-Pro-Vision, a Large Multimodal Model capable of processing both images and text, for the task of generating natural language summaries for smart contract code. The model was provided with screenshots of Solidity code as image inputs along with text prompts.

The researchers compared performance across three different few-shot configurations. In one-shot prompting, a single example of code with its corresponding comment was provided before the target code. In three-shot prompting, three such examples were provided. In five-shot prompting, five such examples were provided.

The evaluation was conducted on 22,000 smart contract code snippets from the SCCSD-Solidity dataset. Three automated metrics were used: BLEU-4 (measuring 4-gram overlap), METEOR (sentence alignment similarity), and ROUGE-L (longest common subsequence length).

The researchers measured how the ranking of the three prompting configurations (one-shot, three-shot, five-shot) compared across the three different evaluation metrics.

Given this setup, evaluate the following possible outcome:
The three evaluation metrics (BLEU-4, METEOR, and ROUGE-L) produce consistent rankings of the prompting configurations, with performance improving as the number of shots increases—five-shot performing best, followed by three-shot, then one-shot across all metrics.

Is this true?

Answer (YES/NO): NO